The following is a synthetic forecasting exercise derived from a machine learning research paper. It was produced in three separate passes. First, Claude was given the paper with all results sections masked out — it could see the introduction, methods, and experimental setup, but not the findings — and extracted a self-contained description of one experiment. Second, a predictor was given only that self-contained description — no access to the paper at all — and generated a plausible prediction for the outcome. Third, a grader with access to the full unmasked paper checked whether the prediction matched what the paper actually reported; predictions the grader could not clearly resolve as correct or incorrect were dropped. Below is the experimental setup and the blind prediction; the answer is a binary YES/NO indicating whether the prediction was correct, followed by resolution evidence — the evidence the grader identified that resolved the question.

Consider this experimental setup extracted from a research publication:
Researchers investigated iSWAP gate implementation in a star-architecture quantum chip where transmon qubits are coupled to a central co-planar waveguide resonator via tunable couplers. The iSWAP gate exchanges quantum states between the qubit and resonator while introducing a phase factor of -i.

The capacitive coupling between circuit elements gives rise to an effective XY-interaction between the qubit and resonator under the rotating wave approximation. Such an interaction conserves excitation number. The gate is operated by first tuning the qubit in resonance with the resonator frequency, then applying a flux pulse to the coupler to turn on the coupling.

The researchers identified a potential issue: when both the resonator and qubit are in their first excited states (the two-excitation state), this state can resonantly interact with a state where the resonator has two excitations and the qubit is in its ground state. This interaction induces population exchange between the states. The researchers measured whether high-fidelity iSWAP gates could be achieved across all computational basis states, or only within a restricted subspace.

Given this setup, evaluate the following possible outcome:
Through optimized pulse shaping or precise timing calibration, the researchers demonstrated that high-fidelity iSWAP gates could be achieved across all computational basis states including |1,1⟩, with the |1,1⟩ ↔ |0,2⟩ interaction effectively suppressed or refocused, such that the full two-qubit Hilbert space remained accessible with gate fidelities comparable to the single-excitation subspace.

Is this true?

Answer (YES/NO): NO